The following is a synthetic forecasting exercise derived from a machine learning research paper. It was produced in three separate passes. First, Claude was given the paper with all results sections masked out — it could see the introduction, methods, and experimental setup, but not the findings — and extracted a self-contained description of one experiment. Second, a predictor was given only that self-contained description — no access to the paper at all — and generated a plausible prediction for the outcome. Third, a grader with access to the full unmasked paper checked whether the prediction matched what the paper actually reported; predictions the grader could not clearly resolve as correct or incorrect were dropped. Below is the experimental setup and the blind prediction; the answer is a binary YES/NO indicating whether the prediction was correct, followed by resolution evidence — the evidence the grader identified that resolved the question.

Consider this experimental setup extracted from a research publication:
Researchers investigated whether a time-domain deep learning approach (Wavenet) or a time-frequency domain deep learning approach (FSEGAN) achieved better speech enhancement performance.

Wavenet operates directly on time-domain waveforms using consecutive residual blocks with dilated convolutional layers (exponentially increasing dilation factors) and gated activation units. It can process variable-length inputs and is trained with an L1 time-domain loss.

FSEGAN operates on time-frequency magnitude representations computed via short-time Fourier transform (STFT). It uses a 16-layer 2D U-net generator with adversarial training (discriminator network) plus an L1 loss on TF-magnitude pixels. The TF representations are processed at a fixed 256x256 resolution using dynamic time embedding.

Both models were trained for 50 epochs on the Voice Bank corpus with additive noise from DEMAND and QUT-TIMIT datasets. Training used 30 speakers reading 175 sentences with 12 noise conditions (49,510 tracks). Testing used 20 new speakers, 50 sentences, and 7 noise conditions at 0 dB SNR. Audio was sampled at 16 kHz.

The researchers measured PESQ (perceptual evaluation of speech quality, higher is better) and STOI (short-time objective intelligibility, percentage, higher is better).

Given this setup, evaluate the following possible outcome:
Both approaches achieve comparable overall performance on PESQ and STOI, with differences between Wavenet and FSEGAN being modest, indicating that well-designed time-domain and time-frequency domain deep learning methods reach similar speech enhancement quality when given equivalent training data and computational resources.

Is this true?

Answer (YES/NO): YES